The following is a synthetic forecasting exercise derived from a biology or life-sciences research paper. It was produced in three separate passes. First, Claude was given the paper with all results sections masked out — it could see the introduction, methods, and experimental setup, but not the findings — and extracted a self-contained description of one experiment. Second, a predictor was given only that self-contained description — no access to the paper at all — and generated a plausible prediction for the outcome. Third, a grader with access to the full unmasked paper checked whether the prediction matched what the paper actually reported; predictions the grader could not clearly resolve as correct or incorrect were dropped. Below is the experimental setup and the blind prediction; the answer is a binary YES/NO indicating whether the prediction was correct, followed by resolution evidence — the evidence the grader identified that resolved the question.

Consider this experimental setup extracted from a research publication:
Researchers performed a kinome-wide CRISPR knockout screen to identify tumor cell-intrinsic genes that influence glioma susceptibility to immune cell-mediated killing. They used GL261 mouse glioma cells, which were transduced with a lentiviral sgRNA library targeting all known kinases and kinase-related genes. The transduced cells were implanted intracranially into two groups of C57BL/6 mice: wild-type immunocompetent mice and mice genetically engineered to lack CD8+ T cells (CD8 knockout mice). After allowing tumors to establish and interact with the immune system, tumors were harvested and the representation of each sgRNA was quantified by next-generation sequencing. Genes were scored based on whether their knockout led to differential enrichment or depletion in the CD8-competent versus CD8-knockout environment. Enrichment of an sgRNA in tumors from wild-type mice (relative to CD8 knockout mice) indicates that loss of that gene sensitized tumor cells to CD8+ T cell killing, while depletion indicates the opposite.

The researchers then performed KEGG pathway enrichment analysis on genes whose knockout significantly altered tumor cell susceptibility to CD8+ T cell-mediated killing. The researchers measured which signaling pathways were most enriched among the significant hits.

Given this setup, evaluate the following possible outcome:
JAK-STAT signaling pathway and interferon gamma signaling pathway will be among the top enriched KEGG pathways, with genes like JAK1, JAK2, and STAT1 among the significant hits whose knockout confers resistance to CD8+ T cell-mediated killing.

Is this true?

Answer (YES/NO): NO